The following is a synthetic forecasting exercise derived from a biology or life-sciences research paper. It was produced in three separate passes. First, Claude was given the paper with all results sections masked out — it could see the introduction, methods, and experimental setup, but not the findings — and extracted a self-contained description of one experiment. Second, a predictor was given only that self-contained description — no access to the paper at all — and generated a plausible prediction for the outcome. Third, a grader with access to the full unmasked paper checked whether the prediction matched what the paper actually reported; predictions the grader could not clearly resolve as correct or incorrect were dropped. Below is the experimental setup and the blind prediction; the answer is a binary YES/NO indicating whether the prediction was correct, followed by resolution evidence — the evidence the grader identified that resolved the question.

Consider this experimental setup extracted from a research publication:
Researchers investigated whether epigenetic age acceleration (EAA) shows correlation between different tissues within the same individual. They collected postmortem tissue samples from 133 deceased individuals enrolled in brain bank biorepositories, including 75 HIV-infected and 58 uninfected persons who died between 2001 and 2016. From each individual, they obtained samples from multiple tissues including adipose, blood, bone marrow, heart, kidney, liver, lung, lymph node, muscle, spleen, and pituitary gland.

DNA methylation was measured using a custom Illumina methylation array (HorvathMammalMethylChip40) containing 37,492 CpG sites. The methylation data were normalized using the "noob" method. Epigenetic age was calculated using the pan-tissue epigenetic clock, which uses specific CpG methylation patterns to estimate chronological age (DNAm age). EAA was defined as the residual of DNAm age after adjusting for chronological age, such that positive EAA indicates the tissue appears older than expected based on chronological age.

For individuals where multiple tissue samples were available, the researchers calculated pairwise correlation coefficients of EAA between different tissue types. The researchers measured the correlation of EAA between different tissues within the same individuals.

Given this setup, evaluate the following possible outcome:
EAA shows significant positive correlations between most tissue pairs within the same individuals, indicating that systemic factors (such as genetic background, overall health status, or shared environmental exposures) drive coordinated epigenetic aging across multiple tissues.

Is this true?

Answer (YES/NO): YES